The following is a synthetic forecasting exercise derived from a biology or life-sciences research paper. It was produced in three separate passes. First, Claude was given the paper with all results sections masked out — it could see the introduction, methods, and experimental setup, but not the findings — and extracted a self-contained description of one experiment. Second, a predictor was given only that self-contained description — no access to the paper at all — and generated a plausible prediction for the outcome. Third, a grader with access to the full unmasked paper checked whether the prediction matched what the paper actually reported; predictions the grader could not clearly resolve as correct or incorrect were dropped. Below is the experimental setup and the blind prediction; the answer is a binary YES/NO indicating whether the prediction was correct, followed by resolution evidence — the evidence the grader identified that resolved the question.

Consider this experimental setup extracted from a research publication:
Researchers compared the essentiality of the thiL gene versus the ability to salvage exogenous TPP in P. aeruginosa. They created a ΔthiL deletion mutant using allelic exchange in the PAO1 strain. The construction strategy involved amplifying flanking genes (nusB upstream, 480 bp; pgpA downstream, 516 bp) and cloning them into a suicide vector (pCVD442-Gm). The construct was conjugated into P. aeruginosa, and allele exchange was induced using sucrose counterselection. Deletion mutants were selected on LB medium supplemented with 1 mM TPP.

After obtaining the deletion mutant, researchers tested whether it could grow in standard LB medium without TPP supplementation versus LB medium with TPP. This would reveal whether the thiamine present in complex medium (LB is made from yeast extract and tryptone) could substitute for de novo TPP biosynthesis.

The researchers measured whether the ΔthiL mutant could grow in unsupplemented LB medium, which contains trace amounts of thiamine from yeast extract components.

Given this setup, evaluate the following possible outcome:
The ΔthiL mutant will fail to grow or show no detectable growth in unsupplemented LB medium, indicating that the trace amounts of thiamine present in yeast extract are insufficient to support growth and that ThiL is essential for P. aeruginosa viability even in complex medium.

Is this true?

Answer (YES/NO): YES